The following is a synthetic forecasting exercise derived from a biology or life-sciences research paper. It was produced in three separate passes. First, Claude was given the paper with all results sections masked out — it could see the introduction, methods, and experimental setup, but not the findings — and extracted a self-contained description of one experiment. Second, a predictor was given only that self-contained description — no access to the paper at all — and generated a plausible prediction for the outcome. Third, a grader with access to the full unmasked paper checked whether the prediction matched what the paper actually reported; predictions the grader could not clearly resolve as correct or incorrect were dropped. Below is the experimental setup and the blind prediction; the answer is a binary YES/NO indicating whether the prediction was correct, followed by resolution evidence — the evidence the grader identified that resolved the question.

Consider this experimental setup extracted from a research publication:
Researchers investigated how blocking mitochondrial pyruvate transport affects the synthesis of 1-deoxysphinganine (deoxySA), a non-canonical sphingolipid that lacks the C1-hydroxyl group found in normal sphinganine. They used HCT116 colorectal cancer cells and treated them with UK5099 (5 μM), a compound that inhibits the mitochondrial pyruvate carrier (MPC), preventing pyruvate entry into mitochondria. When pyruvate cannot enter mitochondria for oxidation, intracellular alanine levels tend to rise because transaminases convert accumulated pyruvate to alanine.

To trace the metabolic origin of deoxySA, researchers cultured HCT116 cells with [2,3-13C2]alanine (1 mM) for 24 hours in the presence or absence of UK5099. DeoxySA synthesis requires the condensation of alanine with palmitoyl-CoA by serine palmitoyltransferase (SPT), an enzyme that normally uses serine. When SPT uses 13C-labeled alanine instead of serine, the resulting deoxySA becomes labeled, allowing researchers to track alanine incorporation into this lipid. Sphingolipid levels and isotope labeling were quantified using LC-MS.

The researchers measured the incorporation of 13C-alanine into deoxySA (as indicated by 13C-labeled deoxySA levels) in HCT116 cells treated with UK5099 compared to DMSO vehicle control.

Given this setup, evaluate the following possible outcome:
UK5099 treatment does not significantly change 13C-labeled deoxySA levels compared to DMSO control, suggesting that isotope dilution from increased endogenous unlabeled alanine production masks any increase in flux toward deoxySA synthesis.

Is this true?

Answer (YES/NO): NO